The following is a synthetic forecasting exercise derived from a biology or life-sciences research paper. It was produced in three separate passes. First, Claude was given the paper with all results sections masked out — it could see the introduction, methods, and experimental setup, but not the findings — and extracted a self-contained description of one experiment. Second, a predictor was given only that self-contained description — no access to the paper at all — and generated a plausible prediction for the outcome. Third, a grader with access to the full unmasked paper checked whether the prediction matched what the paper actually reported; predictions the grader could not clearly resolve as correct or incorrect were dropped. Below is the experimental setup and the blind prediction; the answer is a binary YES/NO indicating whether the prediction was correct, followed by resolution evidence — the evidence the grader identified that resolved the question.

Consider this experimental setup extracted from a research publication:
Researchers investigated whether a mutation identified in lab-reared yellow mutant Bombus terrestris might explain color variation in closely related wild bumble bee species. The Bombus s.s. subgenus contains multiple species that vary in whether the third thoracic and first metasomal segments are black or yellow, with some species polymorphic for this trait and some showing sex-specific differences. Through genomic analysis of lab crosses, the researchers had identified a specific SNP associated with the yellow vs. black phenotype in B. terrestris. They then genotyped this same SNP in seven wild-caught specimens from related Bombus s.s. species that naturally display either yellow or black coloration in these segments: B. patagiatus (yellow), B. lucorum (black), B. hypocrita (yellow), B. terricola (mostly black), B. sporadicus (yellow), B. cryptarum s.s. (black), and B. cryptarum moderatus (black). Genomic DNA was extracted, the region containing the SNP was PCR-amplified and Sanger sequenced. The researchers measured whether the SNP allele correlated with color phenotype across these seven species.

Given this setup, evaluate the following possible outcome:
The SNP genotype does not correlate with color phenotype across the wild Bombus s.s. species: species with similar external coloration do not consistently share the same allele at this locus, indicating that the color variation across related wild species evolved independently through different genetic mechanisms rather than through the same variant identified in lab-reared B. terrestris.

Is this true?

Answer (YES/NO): YES